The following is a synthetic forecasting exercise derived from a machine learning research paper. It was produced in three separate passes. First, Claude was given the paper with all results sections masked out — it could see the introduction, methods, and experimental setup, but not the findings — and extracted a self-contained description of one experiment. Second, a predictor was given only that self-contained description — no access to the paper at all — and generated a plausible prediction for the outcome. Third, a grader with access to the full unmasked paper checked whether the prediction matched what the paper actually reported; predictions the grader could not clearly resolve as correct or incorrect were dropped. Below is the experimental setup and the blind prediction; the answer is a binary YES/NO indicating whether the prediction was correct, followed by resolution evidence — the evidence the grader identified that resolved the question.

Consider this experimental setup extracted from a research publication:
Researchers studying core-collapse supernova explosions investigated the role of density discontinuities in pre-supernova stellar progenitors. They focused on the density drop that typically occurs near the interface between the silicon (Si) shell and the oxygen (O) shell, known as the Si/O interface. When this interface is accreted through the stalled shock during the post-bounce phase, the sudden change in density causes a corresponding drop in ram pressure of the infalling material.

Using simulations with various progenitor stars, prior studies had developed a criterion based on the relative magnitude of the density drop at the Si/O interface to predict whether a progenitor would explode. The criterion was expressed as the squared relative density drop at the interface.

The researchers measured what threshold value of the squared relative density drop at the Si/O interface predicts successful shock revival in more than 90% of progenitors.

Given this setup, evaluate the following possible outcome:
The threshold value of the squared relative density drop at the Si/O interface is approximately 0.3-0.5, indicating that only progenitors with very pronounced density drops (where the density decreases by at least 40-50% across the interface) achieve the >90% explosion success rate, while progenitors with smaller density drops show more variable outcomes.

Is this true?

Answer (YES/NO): NO